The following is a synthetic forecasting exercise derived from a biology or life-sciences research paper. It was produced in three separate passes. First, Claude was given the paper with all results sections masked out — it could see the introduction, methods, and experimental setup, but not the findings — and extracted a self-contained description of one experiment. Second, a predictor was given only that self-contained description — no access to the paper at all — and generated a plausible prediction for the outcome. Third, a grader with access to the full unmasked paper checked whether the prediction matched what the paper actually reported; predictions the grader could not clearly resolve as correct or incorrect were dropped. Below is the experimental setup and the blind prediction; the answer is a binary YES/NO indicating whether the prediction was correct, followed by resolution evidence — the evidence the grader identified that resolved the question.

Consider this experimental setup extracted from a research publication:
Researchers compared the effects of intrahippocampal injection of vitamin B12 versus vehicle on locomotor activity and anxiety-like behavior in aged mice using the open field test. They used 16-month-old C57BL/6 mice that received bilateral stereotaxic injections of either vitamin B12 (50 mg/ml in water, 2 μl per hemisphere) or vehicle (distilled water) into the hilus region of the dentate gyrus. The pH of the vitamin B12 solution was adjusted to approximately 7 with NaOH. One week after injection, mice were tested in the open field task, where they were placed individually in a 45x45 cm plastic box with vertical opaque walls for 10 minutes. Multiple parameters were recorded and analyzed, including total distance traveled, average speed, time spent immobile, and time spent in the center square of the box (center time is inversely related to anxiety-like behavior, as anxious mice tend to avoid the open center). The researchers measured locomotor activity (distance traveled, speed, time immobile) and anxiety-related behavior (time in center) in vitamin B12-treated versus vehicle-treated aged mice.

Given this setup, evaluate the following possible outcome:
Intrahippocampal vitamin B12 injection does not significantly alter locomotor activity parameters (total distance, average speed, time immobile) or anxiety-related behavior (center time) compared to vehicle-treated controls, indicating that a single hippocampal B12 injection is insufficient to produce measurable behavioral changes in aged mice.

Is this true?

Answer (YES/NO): YES